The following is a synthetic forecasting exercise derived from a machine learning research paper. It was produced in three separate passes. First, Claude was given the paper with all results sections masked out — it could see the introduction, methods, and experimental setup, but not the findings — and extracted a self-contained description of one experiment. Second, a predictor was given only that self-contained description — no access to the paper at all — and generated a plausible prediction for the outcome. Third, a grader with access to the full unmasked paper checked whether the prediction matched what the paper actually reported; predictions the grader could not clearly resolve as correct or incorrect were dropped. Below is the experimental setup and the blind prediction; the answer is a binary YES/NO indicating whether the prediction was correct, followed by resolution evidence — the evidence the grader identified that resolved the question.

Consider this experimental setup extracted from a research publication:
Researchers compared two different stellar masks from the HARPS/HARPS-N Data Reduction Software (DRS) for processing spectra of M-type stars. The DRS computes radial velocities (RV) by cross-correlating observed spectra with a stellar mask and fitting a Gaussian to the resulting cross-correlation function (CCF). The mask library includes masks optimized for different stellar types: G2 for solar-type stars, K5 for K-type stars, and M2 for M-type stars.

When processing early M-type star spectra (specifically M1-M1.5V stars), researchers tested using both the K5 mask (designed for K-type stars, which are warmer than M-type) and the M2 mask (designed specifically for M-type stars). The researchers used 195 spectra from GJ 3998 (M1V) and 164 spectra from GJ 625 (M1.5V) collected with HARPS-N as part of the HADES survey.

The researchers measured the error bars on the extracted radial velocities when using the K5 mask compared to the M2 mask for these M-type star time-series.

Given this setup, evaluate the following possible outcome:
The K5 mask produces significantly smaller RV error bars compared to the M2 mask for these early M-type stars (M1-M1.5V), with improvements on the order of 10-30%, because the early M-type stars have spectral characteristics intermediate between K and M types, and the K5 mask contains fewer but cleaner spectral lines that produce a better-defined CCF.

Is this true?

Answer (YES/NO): NO